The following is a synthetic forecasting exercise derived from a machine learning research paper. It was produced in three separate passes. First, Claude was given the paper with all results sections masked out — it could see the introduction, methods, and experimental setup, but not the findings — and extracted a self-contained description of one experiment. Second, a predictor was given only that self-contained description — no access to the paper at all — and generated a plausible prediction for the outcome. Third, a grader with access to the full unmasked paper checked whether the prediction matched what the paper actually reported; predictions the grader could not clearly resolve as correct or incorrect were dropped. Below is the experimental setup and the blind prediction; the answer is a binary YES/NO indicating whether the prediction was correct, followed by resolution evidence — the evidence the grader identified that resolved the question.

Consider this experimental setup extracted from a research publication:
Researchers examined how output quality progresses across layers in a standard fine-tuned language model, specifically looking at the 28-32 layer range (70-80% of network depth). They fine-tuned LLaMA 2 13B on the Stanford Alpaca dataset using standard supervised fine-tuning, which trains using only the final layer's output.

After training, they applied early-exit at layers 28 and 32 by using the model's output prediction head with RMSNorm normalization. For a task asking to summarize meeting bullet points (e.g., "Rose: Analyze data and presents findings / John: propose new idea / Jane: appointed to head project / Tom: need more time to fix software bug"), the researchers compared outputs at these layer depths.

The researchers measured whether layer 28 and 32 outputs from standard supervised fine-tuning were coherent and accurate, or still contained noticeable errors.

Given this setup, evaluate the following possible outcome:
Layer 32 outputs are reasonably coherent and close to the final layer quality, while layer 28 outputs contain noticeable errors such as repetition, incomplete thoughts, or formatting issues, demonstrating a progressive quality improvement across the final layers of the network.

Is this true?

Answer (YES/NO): YES